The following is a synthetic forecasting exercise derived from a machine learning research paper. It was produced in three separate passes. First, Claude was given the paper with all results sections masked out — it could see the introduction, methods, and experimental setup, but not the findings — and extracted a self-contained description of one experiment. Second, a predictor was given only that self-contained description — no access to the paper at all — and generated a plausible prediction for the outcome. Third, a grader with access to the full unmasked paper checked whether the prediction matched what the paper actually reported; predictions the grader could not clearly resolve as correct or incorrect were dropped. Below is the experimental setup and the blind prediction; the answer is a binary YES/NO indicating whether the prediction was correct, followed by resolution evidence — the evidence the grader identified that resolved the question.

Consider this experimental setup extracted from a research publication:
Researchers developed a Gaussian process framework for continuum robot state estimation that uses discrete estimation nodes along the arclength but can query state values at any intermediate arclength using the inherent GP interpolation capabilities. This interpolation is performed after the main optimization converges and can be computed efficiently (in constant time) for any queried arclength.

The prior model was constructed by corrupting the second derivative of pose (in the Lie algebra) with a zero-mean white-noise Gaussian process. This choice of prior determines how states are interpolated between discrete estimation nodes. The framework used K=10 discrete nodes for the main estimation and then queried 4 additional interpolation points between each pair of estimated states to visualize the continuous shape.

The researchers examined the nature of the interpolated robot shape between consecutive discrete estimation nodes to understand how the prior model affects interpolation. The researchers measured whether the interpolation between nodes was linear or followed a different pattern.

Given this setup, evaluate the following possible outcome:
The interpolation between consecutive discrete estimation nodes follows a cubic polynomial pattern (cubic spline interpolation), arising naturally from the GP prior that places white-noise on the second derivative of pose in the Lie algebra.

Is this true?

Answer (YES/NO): YES